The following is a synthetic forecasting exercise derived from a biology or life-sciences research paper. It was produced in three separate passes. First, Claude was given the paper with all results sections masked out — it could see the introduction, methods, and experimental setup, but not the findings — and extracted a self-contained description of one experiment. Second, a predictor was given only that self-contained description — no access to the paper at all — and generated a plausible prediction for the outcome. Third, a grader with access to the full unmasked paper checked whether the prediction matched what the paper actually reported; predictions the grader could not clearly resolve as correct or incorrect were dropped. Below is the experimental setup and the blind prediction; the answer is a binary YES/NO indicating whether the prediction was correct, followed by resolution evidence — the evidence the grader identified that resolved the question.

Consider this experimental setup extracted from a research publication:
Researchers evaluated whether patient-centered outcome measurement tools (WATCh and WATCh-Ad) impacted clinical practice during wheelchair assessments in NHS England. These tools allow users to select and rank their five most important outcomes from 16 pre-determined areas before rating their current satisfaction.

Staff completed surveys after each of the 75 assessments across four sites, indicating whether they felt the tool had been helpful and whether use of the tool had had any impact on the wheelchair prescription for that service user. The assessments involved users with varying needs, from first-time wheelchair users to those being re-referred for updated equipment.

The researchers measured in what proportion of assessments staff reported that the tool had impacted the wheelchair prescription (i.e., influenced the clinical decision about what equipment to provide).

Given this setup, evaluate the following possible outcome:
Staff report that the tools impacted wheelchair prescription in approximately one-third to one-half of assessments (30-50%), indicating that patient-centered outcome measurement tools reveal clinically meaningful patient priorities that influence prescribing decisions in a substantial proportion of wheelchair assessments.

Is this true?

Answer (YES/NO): NO